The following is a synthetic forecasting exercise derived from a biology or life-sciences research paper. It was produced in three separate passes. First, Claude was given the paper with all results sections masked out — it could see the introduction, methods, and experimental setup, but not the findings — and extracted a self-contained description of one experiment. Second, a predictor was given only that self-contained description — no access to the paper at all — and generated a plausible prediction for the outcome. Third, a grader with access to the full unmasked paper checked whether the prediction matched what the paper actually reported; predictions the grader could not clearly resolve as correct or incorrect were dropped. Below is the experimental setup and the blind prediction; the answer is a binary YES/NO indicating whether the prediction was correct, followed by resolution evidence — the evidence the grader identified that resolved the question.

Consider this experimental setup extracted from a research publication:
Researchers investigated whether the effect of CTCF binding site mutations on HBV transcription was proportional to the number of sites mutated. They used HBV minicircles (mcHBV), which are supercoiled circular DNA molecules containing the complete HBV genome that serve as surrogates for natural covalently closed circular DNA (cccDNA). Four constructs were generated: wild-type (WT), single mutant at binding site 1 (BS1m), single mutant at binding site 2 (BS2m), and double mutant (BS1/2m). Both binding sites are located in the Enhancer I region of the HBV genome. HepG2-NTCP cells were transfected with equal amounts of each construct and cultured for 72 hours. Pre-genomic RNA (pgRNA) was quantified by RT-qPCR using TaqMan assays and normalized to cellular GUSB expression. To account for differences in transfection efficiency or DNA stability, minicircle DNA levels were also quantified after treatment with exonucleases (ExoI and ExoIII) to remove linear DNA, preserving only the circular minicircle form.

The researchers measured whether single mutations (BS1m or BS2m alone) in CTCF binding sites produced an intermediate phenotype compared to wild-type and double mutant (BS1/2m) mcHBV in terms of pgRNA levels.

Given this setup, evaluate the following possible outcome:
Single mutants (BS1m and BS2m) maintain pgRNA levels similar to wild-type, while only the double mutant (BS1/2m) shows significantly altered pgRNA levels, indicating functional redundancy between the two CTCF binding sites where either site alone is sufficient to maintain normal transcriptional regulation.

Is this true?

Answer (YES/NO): NO